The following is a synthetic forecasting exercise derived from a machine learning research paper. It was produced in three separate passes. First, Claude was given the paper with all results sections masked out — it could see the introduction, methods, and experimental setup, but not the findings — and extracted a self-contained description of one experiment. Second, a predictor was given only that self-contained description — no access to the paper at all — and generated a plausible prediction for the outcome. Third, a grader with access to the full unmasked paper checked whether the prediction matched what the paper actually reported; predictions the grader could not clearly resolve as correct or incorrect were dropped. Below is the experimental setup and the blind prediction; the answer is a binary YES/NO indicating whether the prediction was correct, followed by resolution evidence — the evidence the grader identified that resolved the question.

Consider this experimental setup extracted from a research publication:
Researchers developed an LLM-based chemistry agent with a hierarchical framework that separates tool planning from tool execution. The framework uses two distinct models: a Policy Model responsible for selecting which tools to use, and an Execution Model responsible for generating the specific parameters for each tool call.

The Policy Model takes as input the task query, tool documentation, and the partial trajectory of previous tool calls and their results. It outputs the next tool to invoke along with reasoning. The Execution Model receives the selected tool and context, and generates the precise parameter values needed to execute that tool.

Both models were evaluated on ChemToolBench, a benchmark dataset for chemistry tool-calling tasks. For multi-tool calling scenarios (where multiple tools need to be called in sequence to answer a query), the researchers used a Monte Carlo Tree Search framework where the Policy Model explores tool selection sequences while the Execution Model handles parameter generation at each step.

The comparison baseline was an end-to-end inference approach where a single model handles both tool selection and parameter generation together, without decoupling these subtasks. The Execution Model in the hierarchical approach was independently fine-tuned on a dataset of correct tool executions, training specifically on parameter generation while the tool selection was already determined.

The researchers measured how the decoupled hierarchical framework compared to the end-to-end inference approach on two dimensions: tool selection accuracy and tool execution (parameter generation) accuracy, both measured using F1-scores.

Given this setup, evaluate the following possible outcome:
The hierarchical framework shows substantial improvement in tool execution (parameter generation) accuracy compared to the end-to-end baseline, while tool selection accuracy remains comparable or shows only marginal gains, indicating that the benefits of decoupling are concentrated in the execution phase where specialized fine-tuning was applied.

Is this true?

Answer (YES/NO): NO